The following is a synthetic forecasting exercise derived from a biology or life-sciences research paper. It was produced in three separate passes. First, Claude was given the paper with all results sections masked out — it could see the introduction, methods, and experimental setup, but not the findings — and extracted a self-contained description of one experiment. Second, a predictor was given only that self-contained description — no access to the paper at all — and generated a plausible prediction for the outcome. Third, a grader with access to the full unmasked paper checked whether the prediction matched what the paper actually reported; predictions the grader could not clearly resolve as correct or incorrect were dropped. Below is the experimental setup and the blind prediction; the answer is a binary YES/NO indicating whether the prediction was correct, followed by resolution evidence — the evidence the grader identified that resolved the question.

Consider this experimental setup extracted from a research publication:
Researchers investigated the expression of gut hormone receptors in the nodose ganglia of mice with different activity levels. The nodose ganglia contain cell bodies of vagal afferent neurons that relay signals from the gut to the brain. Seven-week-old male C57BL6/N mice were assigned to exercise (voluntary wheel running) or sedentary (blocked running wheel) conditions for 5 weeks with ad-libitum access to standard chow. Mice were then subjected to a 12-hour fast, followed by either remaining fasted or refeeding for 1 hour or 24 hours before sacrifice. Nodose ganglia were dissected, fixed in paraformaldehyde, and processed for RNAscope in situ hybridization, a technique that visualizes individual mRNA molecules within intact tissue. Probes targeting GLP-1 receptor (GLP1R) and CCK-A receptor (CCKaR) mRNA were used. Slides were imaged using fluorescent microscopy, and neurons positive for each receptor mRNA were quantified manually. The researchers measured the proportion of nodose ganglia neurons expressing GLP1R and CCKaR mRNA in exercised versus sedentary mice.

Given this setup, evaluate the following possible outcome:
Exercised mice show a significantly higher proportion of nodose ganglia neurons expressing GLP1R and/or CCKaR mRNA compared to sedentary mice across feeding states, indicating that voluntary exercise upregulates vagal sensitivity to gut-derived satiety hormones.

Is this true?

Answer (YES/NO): NO